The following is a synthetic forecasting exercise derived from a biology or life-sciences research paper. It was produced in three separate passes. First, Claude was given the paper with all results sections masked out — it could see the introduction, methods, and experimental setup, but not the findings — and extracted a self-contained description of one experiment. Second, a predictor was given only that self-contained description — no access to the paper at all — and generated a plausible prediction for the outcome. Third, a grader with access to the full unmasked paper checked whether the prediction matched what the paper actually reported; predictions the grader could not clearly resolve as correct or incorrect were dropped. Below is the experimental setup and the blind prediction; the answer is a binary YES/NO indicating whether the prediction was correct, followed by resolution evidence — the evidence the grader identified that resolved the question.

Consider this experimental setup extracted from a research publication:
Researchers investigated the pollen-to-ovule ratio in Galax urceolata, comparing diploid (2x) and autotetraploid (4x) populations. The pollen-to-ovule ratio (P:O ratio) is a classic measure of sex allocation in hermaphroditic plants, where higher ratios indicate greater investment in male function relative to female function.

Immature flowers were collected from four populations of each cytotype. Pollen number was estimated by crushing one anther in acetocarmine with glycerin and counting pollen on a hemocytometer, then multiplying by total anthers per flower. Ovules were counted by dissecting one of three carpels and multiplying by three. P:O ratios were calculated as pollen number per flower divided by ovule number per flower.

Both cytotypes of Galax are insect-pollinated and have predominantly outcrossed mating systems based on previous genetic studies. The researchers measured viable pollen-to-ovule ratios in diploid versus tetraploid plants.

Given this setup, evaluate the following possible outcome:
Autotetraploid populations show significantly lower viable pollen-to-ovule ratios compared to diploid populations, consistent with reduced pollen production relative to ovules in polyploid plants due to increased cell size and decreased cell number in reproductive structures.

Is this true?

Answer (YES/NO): NO